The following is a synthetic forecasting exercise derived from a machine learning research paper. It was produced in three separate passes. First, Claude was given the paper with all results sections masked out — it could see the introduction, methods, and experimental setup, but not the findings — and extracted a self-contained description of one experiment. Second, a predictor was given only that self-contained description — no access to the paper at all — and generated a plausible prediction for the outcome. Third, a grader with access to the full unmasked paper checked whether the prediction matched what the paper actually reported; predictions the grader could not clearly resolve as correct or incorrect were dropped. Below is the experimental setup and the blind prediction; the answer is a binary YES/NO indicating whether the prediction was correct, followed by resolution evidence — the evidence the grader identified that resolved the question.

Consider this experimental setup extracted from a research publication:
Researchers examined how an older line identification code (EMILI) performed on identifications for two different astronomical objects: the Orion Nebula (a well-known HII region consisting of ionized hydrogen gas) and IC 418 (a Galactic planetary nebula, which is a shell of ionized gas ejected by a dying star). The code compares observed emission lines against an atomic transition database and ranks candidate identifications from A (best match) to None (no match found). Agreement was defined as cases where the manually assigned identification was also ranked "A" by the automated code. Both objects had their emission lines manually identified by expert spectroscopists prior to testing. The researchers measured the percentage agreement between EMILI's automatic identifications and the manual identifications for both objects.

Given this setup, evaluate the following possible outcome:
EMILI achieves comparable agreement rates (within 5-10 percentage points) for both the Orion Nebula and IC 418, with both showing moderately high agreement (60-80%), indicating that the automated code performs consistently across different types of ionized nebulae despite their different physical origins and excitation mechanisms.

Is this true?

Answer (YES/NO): NO